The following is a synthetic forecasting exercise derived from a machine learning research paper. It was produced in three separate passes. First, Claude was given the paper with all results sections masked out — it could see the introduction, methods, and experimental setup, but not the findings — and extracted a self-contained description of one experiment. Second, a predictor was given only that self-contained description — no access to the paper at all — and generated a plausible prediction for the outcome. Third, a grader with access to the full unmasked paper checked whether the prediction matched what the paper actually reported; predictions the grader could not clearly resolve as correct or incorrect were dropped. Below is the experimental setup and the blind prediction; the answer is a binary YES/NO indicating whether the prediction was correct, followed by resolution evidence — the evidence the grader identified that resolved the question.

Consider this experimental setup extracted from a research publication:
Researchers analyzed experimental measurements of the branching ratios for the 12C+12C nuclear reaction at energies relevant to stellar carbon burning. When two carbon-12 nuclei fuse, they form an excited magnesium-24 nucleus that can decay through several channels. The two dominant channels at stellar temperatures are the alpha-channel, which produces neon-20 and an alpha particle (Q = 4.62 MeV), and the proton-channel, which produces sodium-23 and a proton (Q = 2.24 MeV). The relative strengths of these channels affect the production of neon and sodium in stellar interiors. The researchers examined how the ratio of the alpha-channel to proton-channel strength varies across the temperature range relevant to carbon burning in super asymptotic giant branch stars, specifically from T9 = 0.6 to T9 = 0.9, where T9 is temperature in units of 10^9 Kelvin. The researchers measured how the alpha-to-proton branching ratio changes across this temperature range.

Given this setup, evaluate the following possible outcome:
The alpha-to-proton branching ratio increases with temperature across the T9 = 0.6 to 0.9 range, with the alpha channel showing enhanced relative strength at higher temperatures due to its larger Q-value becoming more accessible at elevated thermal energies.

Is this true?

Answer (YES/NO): NO